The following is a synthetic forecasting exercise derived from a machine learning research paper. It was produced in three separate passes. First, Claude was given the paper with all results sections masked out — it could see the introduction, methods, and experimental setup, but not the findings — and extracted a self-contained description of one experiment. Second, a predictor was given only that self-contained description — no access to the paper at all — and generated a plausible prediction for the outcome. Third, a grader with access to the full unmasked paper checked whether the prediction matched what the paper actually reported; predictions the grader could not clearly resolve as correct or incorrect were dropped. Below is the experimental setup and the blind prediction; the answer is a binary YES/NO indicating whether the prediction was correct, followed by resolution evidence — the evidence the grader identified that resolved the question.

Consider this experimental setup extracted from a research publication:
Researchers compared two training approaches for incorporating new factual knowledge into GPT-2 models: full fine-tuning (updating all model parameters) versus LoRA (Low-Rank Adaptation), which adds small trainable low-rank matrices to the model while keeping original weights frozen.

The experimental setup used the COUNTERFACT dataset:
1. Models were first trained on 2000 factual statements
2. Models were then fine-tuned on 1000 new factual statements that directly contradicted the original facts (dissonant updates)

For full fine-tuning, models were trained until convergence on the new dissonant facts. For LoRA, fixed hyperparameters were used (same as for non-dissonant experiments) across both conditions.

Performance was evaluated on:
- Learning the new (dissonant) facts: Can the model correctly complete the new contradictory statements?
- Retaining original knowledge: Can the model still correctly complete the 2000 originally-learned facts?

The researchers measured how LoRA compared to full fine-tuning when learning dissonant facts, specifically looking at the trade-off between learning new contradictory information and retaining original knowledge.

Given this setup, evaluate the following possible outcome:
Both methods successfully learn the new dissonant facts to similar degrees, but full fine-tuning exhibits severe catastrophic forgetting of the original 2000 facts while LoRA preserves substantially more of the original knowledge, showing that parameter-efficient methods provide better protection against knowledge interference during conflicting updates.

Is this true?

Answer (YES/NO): NO